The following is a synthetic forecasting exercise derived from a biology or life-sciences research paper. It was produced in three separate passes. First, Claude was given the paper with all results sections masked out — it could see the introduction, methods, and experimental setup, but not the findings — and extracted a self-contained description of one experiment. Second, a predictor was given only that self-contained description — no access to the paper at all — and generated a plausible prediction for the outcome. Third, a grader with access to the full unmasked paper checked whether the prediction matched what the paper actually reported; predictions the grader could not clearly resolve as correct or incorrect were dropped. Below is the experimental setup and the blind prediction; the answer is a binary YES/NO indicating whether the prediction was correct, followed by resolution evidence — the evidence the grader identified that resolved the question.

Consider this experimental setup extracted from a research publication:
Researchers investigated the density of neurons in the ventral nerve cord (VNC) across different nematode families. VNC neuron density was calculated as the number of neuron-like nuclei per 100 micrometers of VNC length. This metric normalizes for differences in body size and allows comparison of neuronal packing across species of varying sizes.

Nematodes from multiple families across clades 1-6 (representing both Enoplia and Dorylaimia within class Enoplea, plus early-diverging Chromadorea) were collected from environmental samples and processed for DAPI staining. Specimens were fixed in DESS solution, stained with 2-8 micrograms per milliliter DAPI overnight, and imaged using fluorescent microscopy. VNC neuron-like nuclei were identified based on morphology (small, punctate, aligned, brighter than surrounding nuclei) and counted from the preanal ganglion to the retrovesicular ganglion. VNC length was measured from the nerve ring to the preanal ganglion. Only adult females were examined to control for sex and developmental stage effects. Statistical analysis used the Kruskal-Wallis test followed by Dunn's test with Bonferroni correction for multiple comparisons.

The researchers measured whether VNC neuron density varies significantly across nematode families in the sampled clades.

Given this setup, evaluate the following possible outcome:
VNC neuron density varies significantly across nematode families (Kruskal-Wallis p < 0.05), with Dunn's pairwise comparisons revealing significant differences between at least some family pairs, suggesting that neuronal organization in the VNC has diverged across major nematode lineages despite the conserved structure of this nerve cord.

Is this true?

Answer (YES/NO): YES